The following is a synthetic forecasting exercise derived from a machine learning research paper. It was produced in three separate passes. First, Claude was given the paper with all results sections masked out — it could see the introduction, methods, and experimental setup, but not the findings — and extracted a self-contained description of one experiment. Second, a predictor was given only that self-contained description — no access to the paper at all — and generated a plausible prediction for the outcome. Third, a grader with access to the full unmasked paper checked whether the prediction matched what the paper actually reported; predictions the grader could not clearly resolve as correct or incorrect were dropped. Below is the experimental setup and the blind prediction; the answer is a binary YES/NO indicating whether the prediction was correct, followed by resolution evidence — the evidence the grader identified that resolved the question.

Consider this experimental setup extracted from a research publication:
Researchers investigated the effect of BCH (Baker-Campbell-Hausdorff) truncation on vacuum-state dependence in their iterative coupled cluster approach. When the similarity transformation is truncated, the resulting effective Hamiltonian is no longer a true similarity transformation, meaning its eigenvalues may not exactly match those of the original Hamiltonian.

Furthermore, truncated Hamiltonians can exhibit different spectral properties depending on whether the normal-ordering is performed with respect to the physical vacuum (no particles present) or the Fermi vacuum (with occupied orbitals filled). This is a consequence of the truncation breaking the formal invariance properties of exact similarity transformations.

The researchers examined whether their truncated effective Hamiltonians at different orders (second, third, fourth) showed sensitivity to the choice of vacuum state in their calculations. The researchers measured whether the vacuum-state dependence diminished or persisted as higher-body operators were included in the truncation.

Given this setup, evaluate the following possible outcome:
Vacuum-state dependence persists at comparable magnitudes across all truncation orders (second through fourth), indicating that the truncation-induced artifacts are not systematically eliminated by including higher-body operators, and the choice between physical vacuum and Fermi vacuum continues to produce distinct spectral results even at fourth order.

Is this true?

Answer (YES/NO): NO